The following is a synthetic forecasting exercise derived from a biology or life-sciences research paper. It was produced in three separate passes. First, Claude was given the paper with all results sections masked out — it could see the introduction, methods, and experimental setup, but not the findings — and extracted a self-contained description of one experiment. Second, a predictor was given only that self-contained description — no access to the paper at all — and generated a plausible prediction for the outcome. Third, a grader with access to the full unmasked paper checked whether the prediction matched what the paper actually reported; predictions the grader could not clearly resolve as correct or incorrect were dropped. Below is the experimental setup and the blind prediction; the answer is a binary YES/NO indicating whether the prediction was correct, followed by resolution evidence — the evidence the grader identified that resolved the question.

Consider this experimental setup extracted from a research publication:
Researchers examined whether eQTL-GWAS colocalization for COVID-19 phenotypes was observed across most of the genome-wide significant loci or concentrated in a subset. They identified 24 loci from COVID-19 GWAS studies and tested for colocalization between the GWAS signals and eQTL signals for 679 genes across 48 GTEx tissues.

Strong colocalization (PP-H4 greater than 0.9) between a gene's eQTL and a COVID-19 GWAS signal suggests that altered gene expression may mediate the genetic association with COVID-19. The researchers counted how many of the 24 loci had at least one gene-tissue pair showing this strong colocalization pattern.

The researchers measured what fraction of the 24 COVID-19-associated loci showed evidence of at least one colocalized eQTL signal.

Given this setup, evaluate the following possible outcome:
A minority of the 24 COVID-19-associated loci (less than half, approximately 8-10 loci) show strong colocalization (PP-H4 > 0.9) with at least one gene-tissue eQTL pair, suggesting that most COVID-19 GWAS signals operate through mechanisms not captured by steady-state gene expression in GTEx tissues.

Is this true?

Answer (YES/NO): NO